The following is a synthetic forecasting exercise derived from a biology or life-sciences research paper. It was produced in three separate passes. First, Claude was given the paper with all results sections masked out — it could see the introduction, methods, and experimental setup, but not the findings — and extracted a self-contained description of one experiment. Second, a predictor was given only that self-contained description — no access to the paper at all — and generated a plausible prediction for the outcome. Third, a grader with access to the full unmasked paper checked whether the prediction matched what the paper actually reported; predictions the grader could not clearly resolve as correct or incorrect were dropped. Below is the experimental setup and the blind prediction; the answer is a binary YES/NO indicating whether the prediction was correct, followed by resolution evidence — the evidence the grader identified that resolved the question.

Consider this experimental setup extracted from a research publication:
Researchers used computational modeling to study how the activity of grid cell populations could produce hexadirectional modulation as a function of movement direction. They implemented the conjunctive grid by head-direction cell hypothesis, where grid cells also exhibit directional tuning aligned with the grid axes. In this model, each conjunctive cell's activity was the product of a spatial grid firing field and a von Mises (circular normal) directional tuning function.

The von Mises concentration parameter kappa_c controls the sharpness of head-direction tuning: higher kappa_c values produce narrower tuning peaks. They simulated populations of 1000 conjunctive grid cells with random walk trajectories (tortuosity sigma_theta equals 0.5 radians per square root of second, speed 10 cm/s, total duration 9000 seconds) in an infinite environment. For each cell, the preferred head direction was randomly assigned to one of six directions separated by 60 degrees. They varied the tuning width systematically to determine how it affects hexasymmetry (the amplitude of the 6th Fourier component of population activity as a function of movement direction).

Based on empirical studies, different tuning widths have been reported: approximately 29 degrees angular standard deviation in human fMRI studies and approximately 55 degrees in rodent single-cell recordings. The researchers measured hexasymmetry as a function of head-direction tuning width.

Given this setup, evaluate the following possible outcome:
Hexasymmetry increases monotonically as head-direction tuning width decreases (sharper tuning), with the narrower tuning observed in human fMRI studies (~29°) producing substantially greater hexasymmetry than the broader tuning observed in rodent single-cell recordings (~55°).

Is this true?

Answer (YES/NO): YES